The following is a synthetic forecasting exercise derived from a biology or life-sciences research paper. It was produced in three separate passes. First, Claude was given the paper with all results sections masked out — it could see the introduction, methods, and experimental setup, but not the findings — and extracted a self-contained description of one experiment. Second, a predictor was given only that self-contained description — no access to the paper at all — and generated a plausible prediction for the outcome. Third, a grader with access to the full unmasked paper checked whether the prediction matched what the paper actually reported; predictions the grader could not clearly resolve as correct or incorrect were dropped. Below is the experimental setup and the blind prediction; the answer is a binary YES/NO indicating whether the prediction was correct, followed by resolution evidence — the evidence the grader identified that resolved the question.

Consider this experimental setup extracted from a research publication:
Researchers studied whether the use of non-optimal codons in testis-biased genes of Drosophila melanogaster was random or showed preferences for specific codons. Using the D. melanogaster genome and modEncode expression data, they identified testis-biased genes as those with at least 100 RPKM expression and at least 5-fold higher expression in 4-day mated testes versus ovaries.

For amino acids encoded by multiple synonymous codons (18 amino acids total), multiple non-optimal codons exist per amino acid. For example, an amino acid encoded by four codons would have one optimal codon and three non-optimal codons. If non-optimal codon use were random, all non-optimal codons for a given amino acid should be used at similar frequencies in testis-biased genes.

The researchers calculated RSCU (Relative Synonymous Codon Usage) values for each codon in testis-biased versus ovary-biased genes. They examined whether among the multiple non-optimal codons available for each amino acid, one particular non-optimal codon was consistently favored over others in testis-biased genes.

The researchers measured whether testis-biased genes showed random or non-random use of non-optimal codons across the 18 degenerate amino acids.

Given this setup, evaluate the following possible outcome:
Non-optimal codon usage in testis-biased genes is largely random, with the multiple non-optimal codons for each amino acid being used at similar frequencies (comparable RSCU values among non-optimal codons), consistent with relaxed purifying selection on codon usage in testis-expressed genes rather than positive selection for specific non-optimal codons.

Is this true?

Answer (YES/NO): NO